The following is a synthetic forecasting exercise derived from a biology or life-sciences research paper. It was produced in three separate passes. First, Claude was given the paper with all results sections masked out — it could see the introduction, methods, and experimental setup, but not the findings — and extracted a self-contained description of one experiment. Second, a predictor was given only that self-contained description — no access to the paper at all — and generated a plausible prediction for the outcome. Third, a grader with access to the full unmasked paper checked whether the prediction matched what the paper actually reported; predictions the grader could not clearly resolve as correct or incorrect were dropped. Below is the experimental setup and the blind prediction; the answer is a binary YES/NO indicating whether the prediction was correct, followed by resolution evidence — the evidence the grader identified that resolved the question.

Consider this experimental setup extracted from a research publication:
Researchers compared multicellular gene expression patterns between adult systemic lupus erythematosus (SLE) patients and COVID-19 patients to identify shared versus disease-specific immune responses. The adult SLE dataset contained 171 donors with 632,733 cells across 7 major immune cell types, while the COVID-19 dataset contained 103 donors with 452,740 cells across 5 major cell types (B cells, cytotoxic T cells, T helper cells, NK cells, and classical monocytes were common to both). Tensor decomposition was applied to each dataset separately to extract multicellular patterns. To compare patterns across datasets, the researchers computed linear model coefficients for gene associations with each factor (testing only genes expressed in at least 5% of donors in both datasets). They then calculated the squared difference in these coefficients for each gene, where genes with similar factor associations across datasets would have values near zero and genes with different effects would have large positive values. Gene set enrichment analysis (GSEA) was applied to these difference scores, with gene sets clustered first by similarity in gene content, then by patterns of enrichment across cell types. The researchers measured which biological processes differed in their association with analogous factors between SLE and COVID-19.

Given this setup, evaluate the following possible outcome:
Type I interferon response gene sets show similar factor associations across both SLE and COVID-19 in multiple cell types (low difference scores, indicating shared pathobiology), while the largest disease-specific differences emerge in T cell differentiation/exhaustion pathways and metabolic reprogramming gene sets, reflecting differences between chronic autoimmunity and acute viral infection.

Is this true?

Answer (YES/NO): NO